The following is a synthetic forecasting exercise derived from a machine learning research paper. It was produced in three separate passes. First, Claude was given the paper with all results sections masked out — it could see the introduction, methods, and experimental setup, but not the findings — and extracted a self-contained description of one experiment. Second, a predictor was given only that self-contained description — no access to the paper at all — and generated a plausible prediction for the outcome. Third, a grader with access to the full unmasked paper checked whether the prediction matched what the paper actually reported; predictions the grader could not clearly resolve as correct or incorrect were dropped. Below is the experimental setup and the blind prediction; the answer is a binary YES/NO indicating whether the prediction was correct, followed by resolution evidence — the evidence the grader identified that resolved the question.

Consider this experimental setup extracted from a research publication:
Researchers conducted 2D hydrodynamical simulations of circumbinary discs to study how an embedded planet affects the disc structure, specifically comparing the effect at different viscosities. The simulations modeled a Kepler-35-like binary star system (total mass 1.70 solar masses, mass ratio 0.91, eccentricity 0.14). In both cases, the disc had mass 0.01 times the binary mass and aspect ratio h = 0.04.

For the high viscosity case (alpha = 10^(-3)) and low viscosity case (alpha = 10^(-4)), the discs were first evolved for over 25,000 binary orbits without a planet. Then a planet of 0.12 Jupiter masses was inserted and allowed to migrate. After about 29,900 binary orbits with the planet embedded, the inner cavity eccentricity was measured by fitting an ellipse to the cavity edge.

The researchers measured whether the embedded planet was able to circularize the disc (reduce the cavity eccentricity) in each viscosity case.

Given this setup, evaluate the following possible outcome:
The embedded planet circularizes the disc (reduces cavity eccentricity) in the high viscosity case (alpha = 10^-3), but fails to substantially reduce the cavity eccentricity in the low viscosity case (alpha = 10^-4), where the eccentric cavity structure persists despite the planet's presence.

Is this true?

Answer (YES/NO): NO